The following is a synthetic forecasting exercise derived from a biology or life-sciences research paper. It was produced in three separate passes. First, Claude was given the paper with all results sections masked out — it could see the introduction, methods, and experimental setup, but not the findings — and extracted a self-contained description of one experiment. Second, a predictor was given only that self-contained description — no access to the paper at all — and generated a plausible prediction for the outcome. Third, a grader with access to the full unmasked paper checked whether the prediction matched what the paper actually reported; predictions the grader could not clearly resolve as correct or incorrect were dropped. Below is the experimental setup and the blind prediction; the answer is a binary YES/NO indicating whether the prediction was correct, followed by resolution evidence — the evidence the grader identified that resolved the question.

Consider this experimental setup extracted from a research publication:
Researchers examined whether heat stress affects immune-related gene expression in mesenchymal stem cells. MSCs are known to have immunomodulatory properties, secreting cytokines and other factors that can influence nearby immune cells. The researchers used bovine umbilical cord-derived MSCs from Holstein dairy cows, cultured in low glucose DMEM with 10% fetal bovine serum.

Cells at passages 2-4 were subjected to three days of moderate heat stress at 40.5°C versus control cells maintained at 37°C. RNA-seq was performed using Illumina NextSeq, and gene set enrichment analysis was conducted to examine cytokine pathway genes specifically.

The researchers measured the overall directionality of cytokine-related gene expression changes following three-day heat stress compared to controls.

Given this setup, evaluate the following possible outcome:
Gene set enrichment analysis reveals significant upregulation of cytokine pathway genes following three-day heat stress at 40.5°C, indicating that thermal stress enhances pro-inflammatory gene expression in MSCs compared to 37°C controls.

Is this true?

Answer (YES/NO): NO